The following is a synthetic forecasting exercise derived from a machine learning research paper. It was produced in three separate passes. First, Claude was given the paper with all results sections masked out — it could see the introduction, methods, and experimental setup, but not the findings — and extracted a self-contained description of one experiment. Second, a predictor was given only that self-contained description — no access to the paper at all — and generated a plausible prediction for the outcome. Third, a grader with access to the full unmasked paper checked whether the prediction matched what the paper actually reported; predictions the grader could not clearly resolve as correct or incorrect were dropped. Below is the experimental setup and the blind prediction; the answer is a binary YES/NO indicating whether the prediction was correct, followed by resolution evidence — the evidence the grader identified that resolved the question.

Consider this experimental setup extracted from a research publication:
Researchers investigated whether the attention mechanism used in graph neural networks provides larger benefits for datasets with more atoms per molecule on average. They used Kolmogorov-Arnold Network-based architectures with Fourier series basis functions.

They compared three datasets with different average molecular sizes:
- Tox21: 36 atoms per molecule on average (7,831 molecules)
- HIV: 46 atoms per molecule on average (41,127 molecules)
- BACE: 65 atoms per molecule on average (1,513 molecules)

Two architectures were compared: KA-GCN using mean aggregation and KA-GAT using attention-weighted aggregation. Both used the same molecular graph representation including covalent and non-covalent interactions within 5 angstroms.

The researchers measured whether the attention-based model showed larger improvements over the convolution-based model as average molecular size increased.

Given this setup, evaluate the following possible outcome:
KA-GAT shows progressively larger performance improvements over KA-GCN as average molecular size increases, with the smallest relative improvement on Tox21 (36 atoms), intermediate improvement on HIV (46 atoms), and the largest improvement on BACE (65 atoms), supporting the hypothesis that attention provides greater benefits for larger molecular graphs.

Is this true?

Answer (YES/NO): NO